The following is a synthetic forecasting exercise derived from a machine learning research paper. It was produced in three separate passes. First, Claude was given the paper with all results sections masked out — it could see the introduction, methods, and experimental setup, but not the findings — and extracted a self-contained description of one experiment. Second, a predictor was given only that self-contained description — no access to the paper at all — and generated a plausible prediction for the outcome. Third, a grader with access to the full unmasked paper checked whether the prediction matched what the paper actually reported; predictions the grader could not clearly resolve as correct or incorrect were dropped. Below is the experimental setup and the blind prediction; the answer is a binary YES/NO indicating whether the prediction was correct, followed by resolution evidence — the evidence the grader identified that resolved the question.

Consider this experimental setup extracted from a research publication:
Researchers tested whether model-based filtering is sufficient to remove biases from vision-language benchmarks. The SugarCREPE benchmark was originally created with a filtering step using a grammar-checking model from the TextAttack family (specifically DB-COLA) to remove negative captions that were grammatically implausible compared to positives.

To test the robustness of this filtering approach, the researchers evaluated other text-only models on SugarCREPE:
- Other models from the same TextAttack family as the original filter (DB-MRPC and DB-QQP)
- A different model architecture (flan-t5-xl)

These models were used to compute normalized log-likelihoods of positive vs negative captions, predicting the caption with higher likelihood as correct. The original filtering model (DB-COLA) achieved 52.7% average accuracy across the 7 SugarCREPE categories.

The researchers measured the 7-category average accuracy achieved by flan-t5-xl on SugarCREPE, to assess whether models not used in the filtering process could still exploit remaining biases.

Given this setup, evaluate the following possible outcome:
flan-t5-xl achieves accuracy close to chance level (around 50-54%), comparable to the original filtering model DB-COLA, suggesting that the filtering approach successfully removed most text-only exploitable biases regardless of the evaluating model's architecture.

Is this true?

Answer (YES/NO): NO